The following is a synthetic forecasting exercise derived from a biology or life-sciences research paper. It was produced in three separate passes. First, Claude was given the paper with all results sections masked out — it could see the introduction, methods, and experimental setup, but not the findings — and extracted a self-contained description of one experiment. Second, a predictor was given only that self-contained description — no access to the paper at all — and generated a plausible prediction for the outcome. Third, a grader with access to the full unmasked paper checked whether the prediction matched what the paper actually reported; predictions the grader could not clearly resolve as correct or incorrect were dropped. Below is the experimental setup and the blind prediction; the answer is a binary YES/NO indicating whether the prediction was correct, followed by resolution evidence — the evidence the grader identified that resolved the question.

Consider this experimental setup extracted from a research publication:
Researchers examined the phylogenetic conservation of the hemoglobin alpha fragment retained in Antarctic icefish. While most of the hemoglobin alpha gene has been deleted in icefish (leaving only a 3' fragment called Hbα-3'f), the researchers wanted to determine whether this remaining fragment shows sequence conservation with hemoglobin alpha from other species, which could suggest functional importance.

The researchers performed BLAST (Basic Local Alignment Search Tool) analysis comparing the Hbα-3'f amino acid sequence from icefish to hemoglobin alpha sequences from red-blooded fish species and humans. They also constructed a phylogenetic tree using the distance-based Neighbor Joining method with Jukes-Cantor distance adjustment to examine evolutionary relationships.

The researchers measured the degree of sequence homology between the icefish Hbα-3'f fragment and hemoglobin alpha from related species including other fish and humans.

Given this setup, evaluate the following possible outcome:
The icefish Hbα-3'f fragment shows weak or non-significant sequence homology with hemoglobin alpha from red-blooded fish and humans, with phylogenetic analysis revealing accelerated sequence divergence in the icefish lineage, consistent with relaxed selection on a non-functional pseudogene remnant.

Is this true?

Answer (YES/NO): NO